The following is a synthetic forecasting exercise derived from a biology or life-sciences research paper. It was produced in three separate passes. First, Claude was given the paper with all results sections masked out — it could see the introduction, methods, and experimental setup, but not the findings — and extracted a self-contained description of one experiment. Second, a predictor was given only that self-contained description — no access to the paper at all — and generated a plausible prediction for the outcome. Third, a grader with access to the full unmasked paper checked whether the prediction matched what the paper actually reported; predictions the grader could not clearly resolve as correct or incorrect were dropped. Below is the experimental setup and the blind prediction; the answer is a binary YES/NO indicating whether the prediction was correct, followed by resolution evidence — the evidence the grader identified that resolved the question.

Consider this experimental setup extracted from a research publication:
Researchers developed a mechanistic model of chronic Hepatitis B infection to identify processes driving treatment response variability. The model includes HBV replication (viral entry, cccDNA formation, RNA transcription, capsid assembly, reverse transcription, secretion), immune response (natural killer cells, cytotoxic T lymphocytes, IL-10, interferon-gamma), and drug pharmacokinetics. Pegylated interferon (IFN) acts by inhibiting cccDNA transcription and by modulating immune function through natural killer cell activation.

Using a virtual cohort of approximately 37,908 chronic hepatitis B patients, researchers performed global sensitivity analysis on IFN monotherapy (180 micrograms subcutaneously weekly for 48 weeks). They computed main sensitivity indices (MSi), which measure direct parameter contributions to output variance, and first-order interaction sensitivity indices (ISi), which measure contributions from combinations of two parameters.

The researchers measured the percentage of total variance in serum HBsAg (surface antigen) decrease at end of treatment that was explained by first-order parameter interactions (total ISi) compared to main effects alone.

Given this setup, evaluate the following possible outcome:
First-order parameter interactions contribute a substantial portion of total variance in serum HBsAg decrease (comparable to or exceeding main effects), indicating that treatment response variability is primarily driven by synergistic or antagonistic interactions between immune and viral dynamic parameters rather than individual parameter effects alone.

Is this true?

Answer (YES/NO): YES